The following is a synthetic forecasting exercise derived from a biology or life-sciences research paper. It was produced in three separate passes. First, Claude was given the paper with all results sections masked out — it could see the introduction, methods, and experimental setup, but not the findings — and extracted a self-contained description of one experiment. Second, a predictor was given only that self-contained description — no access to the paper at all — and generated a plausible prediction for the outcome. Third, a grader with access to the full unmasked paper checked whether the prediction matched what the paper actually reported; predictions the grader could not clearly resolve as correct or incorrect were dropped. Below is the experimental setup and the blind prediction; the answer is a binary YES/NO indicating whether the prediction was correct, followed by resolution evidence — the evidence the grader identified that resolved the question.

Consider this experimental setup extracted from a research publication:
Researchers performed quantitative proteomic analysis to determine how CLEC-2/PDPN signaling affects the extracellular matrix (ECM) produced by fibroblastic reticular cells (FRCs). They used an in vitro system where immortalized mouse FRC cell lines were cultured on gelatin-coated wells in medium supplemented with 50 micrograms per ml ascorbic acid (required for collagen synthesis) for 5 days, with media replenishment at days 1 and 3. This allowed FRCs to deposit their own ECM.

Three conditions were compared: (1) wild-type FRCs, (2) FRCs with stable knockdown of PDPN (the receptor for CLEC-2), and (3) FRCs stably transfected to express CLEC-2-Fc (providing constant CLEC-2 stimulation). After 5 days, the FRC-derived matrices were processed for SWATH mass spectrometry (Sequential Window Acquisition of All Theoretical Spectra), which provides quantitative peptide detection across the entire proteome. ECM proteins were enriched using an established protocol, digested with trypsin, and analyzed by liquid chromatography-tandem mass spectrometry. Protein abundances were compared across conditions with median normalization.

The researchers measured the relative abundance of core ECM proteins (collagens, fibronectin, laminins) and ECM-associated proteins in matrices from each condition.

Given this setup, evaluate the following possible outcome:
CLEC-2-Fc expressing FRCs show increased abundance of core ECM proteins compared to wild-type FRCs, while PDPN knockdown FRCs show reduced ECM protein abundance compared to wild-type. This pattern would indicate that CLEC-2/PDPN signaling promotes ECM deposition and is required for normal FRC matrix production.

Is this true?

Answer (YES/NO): NO